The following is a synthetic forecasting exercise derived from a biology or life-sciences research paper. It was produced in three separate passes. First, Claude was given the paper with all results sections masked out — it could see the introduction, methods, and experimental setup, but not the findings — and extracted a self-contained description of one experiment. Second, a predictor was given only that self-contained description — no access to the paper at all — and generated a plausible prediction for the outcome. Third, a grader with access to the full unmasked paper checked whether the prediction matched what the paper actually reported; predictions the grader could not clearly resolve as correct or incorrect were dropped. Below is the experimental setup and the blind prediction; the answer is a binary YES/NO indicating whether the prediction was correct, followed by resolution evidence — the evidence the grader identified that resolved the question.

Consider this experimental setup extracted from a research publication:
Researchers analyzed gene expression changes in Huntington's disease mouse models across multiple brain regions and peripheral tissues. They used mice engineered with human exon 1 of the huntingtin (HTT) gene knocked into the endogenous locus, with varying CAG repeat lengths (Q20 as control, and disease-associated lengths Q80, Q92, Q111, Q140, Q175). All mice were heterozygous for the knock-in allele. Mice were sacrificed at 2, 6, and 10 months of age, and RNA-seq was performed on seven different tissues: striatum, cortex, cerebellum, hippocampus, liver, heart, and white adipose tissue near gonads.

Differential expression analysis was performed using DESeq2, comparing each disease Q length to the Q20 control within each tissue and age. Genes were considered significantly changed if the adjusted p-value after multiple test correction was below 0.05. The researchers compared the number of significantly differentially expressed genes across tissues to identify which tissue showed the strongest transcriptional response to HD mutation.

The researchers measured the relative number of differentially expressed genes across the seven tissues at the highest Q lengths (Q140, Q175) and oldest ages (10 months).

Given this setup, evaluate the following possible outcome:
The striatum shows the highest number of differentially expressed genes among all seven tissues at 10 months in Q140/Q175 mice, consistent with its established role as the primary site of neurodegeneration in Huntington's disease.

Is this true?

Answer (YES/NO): YES